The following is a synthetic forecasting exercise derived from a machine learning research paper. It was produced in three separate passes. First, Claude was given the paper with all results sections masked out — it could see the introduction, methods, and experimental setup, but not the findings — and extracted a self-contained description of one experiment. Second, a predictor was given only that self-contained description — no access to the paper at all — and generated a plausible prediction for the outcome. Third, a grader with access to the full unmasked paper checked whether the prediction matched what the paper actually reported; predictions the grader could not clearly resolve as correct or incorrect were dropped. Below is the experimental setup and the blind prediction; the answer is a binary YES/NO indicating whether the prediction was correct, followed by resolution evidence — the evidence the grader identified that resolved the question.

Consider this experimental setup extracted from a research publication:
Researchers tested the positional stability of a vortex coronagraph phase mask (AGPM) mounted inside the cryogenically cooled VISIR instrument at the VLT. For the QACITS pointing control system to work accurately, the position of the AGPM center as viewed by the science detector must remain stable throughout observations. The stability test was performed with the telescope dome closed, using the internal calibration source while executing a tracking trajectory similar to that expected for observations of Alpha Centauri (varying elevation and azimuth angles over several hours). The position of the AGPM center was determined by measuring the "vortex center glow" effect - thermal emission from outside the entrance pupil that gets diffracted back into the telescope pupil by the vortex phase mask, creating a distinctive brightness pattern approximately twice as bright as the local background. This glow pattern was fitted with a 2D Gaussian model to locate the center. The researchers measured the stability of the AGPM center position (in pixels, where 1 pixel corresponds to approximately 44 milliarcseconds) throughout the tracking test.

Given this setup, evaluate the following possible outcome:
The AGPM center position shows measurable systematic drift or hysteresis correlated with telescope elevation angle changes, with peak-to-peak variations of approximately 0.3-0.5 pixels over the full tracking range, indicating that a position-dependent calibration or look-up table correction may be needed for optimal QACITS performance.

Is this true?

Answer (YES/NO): NO